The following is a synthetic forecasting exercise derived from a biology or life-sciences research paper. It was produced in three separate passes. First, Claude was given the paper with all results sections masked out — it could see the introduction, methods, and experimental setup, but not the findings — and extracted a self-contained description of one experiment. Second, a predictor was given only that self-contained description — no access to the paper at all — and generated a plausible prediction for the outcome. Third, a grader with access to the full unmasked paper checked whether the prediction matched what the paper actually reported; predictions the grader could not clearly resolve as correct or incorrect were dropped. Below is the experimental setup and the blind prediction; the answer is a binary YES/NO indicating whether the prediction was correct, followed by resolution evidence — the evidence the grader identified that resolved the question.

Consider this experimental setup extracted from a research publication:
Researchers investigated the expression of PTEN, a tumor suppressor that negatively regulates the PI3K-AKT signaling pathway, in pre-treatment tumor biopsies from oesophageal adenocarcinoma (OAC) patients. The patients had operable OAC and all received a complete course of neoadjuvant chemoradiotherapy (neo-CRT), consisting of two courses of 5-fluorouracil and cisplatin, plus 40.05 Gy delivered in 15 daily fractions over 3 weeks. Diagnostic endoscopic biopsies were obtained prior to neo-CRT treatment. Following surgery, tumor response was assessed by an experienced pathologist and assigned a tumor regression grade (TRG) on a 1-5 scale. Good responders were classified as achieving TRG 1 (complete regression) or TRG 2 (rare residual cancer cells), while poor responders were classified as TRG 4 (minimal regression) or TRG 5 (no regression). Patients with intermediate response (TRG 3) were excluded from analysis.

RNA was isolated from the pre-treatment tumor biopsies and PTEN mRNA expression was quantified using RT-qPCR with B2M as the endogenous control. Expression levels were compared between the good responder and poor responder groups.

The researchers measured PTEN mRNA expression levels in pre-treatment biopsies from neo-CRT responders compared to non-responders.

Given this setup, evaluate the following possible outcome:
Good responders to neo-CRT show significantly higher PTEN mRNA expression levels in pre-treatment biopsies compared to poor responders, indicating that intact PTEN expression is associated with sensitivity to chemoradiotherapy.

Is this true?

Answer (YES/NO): YES